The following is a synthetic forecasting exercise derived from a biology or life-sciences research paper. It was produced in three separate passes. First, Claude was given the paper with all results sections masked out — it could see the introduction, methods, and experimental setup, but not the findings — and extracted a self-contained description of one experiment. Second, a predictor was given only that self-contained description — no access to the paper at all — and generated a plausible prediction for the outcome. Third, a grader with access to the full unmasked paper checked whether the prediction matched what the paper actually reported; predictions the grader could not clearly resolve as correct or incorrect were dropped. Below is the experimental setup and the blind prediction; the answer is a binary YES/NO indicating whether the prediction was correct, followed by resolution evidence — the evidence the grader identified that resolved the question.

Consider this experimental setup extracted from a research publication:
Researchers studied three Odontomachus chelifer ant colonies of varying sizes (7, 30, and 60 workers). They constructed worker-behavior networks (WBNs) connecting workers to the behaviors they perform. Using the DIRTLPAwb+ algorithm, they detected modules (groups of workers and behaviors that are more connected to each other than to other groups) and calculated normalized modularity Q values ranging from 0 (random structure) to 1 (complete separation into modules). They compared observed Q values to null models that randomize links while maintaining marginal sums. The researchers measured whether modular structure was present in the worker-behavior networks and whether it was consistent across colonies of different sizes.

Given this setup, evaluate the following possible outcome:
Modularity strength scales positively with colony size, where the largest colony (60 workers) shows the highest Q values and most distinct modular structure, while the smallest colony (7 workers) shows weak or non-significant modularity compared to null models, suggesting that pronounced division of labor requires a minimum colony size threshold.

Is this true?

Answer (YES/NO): NO